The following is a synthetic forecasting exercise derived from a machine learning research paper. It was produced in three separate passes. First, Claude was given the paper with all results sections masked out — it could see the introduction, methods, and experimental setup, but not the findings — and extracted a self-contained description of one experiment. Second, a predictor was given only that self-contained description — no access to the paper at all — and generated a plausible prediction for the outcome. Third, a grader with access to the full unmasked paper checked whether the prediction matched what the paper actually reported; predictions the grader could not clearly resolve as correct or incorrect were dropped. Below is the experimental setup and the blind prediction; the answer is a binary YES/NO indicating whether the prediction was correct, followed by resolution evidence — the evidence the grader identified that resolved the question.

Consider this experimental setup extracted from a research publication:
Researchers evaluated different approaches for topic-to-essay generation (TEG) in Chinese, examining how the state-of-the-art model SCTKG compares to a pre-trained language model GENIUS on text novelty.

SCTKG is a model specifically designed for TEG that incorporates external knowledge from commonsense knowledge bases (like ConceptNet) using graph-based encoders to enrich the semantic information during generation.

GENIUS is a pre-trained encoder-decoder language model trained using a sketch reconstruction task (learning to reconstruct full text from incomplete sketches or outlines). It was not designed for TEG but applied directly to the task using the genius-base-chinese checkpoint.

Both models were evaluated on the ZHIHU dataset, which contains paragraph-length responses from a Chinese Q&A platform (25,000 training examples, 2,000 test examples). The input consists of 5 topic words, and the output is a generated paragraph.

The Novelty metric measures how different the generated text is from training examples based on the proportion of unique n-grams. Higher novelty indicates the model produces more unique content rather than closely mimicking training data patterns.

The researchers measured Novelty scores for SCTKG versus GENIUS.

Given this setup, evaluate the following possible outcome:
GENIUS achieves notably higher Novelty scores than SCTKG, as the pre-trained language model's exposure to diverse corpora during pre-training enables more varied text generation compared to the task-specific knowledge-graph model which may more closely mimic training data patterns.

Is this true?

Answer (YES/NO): YES